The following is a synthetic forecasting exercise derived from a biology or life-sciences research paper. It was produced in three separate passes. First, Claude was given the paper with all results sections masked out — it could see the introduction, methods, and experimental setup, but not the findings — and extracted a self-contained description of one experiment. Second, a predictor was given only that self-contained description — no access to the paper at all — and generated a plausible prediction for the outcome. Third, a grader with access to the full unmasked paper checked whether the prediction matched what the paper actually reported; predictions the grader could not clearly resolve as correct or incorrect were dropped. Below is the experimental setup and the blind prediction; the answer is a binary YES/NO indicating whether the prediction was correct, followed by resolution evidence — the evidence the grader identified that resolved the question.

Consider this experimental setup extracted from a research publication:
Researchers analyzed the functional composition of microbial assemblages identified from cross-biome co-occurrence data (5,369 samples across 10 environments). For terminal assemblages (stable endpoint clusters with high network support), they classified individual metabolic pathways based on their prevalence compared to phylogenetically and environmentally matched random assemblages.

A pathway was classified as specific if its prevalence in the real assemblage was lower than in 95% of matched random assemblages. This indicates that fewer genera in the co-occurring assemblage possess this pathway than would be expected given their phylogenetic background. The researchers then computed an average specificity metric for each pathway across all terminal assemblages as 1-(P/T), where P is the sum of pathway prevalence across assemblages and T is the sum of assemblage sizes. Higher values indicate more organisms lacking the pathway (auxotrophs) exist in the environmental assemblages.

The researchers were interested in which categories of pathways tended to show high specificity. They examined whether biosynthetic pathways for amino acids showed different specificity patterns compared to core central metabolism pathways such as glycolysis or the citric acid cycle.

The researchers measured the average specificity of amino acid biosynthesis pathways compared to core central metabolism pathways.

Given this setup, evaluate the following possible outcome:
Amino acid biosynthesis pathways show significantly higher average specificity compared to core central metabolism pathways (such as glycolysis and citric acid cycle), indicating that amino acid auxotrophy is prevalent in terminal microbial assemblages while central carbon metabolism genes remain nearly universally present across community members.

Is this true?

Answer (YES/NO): YES